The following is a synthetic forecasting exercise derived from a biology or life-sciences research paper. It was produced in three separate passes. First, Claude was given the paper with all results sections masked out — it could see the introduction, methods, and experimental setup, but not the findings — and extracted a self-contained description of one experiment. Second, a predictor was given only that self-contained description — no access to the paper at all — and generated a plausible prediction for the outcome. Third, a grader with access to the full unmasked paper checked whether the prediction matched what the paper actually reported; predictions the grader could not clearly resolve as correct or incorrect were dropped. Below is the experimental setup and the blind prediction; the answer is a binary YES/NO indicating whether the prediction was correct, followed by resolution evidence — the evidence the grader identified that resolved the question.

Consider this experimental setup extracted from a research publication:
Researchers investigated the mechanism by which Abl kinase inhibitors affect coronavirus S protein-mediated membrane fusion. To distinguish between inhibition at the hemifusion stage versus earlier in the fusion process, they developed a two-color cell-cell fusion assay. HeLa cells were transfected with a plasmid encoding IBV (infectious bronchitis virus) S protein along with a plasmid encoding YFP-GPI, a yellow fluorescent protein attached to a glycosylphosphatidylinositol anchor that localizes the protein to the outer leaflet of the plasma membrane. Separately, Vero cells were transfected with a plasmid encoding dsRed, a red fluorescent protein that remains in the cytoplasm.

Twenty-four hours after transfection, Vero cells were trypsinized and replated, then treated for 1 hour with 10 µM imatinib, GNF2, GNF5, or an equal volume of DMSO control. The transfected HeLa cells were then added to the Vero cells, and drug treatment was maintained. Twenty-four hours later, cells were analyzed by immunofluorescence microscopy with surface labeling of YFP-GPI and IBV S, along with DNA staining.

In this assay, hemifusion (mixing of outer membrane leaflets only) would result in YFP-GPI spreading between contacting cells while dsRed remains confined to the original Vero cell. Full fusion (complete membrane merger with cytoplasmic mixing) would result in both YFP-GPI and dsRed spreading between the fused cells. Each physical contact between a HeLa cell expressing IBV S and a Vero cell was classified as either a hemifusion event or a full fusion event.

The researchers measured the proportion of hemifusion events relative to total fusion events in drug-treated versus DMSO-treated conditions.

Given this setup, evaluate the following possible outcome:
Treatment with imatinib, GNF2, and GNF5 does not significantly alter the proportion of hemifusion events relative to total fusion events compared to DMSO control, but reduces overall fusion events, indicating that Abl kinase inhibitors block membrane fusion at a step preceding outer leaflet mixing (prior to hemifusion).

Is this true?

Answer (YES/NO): YES